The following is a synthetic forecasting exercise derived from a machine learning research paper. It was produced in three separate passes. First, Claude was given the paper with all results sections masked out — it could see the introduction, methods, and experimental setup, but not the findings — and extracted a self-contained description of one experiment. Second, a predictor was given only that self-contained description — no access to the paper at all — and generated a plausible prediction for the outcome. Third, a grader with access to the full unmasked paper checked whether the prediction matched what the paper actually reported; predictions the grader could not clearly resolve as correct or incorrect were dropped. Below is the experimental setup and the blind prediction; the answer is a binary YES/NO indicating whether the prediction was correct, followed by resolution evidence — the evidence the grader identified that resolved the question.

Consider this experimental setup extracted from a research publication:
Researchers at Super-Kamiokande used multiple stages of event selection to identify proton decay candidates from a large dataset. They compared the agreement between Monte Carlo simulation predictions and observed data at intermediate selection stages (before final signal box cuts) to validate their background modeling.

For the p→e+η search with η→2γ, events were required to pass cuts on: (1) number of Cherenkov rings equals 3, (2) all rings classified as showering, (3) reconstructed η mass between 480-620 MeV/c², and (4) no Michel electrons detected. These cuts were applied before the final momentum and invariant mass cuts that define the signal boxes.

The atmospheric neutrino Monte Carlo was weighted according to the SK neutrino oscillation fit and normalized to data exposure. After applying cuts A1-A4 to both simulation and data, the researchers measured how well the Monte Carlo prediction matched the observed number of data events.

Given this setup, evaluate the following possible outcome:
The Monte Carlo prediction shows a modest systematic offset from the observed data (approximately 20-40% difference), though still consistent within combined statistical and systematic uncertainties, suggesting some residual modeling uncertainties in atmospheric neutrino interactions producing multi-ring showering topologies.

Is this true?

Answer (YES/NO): NO